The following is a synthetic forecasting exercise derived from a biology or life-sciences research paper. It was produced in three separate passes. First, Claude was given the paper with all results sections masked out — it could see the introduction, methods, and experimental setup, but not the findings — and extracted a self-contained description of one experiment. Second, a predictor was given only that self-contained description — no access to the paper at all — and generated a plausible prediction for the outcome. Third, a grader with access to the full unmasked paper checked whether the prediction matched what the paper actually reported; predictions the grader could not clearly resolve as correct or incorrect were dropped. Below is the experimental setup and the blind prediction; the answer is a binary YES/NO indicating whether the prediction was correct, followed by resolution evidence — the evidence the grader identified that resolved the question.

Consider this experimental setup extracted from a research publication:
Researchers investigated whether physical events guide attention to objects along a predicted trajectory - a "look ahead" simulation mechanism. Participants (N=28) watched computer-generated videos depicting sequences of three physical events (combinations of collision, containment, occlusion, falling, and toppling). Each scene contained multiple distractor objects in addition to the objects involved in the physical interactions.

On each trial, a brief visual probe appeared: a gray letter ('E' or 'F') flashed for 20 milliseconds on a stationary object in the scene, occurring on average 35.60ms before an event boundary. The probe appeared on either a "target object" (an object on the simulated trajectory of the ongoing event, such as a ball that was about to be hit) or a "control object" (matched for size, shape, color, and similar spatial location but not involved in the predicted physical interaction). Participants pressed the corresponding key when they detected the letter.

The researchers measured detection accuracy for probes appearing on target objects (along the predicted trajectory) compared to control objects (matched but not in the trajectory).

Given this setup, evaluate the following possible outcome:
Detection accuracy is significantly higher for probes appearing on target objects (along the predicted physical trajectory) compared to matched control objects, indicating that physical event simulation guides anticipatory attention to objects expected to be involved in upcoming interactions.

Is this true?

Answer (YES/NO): YES